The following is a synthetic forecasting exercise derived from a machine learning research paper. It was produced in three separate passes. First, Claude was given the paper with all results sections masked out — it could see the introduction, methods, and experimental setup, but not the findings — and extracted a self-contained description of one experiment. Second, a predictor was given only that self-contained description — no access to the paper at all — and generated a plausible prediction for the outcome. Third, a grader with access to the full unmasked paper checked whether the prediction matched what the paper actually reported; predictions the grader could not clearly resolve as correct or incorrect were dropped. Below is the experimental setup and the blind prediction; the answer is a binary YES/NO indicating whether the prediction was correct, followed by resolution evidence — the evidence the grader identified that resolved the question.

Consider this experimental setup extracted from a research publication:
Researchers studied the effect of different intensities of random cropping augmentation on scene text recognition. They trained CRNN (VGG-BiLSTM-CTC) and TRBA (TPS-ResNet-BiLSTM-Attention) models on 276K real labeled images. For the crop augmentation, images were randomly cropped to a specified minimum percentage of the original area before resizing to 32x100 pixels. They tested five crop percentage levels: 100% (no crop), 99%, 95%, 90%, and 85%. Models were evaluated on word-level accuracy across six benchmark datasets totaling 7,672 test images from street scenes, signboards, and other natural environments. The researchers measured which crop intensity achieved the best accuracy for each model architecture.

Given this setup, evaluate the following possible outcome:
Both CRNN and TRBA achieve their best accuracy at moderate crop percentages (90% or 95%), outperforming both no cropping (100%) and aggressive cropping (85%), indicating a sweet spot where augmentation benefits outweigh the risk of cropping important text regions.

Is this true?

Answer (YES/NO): NO